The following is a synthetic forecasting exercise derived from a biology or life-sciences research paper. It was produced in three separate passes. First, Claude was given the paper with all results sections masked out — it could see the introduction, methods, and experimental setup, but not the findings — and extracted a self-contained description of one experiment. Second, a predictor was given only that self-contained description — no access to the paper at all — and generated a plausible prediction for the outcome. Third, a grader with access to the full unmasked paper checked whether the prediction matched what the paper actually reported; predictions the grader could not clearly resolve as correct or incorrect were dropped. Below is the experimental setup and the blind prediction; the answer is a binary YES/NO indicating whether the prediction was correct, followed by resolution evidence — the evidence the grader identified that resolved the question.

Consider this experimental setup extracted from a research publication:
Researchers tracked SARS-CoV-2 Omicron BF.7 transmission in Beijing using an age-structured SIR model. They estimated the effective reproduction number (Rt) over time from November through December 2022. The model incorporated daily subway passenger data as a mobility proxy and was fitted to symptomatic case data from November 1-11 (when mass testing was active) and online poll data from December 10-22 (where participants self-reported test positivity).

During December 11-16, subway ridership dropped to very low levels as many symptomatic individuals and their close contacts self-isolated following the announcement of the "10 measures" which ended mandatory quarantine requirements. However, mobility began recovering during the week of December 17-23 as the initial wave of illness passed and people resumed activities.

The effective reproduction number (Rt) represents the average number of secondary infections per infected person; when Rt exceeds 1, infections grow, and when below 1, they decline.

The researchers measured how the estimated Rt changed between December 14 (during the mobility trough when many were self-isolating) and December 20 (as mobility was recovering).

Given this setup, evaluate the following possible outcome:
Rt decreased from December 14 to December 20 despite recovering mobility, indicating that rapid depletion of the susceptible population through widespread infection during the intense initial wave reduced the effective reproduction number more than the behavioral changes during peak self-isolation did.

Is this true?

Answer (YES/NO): NO